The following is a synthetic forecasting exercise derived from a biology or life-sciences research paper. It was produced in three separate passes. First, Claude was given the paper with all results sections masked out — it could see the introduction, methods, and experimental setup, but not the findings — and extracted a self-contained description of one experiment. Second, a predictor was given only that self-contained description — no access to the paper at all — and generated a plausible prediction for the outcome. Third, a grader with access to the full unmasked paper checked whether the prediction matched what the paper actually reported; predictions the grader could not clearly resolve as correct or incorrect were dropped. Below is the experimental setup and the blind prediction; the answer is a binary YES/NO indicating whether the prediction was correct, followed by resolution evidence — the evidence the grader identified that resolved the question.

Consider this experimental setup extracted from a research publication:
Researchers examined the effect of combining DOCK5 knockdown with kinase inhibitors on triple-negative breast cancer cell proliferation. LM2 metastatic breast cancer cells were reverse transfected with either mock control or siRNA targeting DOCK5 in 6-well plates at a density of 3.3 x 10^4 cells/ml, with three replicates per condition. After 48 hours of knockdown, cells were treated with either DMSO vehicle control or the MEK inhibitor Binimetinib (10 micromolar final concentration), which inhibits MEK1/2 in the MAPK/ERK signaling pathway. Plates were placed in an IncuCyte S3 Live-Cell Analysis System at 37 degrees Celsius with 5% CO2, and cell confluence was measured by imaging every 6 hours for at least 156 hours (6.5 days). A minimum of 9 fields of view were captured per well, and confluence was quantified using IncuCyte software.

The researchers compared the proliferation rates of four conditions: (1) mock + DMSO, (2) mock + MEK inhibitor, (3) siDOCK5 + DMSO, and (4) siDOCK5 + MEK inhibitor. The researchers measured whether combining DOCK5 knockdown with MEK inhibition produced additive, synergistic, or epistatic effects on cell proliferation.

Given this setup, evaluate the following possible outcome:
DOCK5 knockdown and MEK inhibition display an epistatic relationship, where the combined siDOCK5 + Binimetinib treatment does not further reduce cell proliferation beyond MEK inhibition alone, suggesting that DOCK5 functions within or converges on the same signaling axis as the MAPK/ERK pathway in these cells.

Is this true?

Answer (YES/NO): NO